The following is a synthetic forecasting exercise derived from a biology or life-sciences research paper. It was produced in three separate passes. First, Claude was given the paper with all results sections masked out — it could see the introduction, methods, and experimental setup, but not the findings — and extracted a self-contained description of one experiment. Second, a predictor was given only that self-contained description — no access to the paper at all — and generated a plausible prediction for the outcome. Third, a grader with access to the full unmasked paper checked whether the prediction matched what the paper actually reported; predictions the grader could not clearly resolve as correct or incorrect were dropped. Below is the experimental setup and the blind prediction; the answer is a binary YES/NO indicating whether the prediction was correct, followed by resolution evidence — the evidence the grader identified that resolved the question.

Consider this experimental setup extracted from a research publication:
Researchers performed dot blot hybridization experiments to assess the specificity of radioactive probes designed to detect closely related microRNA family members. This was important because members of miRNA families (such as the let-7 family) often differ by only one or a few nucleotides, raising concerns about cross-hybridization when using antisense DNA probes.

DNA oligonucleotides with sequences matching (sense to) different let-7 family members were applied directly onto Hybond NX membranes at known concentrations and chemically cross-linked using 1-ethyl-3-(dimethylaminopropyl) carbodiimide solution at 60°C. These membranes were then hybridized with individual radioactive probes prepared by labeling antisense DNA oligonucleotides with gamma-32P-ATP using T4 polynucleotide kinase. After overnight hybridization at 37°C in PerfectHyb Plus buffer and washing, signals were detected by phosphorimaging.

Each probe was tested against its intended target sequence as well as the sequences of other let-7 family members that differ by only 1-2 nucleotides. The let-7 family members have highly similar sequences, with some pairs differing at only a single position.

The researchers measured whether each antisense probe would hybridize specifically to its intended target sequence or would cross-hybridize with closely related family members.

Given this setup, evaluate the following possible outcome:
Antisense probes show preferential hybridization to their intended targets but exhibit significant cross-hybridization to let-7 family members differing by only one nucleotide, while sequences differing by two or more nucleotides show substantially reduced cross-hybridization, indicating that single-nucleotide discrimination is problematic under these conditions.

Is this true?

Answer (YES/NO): NO